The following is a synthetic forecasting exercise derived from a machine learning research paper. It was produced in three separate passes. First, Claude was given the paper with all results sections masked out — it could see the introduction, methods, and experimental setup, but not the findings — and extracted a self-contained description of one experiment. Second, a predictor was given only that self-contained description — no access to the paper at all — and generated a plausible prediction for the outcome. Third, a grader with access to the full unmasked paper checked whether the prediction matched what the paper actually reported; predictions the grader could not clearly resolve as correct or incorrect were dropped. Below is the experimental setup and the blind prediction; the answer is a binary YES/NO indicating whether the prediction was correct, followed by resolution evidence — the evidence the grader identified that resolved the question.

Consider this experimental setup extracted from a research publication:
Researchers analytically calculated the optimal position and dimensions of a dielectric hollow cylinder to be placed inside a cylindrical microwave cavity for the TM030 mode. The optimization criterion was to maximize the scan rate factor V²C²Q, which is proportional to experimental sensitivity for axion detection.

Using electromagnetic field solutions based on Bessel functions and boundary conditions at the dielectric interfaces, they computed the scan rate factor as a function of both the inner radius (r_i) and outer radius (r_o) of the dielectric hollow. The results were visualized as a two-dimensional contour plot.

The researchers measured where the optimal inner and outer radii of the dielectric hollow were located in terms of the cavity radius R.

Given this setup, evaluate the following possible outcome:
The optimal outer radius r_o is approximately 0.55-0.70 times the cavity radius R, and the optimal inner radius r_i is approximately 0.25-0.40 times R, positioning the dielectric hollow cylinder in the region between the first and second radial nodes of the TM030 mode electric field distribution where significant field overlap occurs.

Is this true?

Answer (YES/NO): NO